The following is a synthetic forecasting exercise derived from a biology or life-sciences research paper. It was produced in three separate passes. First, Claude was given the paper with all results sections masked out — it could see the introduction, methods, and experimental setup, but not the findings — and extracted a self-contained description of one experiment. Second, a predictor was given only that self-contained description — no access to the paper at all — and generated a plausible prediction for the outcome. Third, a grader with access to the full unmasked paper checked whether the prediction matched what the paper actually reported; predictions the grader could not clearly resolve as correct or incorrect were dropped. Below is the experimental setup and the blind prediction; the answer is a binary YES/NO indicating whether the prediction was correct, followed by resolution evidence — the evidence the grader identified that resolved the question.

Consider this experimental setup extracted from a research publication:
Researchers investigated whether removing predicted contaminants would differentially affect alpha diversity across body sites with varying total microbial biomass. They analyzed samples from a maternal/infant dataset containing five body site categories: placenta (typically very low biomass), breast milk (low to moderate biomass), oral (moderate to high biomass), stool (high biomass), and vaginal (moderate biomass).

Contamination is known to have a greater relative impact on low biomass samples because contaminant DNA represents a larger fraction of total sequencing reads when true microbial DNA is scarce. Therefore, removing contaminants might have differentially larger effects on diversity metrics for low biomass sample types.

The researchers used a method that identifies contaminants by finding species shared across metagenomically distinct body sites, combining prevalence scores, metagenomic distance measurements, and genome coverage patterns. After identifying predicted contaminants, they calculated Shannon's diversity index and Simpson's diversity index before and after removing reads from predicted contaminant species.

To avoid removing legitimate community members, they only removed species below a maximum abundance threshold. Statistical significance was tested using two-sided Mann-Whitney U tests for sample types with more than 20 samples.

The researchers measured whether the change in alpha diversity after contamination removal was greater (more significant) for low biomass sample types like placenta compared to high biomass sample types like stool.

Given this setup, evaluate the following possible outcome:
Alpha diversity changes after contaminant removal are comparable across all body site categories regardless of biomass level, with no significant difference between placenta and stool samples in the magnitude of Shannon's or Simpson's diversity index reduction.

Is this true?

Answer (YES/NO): NO